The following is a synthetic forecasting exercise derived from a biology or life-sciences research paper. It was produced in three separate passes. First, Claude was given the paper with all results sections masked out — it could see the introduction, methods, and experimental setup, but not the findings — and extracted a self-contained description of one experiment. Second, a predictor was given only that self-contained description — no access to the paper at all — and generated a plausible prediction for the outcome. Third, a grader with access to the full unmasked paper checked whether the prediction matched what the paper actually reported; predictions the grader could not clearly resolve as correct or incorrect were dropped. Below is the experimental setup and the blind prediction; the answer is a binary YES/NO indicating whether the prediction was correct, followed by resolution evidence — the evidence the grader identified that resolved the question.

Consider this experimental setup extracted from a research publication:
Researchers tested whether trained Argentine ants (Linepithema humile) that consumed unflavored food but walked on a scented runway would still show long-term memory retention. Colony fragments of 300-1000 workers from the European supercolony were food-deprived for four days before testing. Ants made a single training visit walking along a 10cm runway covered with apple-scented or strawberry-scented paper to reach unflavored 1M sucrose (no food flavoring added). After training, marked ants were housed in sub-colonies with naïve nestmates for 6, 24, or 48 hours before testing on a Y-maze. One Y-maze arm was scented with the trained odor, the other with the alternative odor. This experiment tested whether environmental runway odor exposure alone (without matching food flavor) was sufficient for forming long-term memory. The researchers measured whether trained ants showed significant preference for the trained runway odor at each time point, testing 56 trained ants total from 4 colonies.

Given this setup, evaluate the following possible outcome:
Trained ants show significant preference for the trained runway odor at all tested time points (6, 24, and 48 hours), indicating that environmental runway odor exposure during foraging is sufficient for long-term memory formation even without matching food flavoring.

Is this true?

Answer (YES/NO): YES